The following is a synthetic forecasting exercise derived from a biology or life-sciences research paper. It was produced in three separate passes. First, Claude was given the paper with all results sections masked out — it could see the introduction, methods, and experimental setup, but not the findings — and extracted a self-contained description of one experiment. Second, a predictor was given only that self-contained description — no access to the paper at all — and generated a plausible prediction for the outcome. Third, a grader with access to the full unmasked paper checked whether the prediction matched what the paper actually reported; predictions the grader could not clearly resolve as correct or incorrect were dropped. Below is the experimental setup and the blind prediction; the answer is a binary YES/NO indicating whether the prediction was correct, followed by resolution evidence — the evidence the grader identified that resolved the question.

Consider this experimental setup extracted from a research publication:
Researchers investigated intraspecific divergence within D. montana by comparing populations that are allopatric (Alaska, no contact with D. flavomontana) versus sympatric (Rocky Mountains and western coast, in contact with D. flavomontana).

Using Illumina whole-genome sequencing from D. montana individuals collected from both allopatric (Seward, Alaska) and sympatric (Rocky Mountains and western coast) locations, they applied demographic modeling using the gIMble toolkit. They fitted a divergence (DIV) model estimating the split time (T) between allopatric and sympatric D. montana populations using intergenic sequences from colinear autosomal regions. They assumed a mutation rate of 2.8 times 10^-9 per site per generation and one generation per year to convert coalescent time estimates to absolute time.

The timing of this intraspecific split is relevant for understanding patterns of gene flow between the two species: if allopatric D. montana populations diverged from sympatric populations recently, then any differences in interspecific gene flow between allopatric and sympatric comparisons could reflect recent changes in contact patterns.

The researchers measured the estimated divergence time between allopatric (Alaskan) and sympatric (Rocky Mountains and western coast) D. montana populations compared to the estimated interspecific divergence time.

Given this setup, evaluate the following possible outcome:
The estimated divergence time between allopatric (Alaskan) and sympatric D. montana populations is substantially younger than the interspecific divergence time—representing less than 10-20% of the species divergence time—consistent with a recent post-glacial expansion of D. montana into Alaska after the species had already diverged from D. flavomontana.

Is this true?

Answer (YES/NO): YES